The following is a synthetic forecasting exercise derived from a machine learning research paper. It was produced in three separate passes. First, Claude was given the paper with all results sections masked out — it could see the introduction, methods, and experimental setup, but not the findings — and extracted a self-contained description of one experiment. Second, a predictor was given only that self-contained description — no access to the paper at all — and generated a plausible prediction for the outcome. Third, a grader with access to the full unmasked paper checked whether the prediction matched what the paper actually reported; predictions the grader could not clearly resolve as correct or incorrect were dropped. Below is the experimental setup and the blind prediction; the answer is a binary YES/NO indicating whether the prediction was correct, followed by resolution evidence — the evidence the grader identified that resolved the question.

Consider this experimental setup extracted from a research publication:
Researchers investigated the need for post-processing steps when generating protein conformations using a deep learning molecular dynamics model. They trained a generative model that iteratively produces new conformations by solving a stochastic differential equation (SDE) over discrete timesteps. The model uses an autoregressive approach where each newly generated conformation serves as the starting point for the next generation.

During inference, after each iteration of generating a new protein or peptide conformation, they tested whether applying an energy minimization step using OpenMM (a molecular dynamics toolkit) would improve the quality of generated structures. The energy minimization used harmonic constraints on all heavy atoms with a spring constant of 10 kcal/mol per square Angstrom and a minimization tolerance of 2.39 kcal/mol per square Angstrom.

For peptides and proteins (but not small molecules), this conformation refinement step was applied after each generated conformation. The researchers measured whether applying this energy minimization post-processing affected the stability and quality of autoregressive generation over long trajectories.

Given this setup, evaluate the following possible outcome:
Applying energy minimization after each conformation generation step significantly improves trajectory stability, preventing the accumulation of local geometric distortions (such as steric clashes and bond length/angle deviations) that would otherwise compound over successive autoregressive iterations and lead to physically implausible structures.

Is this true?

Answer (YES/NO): YES